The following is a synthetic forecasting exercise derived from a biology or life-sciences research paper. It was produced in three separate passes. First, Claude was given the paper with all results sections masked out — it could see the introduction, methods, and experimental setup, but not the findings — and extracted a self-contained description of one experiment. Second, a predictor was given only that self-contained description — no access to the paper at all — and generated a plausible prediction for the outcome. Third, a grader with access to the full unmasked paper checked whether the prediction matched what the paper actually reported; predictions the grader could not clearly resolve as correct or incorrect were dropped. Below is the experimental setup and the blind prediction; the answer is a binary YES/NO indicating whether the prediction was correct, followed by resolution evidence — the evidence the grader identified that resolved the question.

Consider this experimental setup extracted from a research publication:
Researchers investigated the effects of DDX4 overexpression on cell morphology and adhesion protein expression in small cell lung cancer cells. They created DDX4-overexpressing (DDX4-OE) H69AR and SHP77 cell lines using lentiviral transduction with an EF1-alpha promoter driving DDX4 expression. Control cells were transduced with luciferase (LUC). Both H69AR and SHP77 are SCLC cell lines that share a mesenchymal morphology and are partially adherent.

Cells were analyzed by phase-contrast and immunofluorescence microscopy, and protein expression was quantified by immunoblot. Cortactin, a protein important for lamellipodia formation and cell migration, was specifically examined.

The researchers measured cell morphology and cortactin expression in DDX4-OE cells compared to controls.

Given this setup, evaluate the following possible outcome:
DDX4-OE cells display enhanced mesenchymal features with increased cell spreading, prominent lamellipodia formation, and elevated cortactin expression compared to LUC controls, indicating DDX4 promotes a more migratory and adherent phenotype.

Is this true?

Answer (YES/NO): YES